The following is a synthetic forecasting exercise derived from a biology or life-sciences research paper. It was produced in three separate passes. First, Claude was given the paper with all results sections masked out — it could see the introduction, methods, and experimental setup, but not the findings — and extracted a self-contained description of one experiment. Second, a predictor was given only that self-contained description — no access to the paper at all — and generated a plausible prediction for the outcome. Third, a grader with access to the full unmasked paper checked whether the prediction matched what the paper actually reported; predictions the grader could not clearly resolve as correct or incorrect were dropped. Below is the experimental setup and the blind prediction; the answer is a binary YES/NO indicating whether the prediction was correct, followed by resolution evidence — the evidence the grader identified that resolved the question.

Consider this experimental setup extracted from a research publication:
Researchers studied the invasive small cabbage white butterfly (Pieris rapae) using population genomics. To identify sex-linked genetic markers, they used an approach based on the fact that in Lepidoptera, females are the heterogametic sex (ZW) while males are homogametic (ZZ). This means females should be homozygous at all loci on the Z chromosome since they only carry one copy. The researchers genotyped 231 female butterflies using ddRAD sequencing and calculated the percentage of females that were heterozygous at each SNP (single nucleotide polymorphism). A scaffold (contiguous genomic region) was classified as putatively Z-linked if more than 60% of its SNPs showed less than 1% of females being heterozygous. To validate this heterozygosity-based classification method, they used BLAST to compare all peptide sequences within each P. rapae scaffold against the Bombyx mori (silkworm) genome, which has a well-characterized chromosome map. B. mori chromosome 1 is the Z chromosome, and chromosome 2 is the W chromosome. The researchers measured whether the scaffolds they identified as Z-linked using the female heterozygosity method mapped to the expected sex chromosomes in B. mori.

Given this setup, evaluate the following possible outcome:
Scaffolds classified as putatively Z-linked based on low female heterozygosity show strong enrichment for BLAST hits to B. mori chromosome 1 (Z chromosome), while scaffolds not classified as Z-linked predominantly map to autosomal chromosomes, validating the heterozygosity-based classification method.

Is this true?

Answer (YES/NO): NO